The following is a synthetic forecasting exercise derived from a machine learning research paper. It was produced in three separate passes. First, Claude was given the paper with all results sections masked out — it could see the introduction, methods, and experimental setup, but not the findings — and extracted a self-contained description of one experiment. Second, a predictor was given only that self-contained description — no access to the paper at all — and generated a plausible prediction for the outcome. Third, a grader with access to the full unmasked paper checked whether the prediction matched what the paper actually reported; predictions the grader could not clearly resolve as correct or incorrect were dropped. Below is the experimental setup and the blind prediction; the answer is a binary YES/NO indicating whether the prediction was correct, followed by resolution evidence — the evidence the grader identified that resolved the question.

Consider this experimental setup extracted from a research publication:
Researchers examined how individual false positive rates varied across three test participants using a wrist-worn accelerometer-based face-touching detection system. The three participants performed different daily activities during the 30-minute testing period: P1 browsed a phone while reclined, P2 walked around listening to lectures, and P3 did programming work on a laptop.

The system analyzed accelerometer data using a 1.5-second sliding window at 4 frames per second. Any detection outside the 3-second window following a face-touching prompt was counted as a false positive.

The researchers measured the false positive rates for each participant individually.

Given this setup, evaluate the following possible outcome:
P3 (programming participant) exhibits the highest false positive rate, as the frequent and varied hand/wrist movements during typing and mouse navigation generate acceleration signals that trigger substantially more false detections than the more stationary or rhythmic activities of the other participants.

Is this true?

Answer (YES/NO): NO